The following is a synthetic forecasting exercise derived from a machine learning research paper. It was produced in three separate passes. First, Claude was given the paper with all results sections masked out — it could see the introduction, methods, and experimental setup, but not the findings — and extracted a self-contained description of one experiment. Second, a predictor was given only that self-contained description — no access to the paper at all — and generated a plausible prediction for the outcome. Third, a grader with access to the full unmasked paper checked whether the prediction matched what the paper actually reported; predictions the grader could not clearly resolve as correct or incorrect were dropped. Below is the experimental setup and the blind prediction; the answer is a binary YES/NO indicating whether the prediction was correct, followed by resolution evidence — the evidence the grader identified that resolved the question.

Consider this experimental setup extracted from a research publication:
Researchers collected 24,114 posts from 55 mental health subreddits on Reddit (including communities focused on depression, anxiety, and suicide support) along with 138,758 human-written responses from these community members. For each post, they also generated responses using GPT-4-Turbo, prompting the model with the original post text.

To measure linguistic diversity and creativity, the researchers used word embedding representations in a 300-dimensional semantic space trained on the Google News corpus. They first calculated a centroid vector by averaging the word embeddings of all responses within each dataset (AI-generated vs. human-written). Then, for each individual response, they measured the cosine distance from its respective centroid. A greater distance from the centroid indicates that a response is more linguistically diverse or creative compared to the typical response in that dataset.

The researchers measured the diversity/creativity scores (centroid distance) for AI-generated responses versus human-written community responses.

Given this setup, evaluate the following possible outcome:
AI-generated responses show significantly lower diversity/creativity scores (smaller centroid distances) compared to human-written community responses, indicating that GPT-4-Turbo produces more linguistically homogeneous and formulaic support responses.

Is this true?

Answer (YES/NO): YES